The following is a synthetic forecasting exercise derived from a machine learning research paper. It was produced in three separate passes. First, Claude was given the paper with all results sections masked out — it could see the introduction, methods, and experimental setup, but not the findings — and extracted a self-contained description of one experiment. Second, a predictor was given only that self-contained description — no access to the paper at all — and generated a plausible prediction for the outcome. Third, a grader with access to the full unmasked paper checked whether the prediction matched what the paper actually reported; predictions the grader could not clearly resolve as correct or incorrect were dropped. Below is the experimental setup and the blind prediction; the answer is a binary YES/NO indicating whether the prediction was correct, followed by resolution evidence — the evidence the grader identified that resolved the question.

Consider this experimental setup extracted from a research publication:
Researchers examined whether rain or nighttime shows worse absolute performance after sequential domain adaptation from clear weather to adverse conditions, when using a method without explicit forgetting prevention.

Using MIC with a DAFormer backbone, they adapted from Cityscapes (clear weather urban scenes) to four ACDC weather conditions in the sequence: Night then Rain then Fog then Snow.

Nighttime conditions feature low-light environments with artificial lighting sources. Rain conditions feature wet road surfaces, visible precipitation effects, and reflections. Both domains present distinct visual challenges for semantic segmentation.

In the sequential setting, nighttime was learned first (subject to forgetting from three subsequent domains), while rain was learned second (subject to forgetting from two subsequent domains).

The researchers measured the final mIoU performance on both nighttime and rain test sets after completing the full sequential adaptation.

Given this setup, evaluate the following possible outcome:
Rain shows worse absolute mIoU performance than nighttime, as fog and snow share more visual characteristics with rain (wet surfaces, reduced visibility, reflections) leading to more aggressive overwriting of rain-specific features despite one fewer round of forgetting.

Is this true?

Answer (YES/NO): NO